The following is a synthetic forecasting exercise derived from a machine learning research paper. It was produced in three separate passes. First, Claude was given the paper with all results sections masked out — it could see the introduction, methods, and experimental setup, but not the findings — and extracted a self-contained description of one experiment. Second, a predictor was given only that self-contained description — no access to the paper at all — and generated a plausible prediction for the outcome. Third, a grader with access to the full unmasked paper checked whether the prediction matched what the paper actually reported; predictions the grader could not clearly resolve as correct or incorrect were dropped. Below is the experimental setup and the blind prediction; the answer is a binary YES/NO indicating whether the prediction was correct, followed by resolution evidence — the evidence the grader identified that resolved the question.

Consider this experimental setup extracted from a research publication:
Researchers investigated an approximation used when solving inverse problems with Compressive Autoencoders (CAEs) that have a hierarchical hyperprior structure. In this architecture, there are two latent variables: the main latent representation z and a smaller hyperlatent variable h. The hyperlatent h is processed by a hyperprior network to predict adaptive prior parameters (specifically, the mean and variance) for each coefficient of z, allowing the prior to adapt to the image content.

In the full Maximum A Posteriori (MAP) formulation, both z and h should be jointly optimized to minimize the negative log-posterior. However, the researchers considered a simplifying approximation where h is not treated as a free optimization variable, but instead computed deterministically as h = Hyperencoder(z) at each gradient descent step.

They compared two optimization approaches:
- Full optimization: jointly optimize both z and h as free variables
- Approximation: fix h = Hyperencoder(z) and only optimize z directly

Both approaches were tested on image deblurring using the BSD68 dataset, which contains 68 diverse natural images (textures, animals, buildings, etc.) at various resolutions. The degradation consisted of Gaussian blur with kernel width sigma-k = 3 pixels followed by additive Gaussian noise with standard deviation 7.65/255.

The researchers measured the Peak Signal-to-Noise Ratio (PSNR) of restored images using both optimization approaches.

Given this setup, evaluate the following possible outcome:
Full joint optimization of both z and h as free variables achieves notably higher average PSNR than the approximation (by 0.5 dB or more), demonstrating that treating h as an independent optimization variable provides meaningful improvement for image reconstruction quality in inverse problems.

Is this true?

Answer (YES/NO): NO